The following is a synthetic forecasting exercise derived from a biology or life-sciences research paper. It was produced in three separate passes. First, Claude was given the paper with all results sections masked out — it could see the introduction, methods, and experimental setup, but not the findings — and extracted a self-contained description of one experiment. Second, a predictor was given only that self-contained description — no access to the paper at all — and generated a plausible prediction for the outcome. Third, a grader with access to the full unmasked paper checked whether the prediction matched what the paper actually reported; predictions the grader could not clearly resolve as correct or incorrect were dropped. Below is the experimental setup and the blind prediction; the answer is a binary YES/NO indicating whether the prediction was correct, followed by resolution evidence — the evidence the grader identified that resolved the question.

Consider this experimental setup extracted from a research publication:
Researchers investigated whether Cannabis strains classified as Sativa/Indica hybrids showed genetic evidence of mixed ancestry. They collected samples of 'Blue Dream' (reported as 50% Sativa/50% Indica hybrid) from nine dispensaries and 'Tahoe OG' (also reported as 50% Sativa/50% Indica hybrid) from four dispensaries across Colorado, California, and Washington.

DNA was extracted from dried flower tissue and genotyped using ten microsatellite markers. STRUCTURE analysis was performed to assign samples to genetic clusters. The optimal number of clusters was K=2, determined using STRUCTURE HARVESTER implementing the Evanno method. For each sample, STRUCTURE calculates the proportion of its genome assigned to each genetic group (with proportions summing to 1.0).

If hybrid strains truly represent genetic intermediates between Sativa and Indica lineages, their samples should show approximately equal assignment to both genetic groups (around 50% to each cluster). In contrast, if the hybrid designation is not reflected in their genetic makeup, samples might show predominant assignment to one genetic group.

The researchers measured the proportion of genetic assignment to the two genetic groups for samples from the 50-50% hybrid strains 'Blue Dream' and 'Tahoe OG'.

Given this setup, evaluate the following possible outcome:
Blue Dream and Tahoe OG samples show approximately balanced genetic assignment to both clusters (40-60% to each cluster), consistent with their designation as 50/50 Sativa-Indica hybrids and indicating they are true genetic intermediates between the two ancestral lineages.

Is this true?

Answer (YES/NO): NO